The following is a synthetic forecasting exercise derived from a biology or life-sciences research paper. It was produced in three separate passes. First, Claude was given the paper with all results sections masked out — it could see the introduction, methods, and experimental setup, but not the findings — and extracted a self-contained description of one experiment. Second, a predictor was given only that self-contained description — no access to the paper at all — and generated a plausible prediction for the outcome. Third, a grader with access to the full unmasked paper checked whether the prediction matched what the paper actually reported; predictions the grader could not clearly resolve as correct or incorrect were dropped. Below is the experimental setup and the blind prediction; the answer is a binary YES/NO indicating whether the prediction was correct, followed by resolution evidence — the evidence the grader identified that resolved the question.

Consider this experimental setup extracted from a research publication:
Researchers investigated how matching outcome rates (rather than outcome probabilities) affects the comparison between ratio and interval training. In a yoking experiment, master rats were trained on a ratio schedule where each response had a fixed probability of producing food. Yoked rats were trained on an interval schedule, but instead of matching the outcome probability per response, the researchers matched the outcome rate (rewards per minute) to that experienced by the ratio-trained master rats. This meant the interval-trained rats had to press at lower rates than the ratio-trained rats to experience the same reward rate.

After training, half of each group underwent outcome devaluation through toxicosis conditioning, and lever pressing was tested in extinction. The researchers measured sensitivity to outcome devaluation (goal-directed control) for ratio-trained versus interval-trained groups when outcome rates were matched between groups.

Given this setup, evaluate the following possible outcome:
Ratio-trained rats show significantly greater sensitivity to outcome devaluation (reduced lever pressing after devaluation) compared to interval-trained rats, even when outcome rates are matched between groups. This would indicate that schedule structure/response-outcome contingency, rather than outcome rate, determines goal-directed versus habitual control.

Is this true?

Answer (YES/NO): YES